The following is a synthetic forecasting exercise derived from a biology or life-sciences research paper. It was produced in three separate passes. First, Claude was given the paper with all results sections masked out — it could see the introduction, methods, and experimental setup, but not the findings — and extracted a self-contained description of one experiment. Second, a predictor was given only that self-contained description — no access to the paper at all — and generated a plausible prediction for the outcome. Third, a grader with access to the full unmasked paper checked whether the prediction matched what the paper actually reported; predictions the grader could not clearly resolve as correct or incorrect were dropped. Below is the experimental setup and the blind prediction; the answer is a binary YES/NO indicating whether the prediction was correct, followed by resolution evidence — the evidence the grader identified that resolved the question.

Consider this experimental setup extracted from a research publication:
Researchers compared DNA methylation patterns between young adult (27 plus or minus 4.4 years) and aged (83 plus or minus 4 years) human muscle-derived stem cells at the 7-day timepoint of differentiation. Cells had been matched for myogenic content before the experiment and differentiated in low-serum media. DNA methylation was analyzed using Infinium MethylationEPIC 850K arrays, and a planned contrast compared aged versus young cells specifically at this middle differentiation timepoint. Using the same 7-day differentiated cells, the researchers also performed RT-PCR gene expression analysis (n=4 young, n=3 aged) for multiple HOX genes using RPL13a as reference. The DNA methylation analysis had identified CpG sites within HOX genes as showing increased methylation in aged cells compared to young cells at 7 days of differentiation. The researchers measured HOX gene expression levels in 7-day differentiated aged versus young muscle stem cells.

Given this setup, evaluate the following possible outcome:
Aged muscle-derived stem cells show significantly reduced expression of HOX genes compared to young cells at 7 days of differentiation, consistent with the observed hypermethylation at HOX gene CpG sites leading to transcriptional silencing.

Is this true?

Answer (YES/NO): NO